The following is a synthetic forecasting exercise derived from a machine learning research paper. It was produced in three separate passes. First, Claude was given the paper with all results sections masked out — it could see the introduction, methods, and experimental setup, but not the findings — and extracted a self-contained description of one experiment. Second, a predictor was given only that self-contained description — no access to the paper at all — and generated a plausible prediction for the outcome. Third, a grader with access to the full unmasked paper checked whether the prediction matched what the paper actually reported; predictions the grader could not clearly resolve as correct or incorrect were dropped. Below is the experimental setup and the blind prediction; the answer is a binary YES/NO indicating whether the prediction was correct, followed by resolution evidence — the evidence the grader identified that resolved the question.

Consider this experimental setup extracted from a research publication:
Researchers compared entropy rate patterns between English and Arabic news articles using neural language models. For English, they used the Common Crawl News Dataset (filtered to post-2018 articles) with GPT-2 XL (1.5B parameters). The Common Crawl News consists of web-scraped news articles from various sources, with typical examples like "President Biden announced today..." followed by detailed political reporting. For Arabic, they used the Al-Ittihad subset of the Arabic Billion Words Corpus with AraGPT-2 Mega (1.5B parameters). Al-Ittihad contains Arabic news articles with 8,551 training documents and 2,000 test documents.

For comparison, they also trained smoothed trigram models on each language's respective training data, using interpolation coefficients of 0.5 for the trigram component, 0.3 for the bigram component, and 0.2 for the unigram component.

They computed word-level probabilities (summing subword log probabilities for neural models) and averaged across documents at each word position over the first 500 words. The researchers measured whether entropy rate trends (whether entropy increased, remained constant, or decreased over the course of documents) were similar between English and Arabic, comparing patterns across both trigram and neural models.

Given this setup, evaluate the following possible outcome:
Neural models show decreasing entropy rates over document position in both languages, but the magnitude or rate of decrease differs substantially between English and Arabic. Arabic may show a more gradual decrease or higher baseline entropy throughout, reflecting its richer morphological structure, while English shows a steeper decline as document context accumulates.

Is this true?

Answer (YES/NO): NO